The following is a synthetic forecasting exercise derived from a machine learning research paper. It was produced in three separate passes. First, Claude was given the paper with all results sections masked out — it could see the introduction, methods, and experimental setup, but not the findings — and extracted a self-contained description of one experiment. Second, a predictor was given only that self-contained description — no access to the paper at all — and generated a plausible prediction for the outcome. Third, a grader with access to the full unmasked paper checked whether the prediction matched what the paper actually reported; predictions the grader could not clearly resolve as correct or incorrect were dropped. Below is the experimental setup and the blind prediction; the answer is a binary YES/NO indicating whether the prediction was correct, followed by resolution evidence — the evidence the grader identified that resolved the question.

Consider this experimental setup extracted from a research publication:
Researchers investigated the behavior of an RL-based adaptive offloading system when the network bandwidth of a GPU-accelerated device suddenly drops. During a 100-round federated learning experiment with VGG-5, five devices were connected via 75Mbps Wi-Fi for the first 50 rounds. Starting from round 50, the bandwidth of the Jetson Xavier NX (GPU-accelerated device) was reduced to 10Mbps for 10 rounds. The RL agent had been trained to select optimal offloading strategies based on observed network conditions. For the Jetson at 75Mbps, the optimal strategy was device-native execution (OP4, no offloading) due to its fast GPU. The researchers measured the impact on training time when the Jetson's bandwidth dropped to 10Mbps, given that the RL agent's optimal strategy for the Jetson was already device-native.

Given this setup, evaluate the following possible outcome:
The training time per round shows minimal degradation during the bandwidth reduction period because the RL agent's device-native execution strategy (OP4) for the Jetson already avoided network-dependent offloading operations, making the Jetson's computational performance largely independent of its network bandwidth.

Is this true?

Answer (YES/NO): YES